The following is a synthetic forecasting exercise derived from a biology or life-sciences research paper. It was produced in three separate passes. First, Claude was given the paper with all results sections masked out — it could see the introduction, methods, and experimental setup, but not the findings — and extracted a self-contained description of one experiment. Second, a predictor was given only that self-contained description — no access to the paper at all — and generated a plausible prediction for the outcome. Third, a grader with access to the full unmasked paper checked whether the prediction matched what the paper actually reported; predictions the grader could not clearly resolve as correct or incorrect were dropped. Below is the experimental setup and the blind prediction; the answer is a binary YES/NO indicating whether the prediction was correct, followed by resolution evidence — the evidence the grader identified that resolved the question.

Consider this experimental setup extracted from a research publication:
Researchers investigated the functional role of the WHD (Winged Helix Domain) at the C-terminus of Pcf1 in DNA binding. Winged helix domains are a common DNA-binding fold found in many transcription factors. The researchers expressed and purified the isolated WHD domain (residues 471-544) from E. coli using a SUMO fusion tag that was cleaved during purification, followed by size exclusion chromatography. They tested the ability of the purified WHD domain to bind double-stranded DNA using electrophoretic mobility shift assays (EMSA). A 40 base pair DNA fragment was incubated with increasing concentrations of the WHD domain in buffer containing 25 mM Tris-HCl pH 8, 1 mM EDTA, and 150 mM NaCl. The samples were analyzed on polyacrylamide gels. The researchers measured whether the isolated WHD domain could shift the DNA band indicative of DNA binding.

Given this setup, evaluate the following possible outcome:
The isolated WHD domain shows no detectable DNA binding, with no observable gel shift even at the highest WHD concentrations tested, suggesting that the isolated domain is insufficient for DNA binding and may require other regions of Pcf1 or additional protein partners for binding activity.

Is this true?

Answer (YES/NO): YES